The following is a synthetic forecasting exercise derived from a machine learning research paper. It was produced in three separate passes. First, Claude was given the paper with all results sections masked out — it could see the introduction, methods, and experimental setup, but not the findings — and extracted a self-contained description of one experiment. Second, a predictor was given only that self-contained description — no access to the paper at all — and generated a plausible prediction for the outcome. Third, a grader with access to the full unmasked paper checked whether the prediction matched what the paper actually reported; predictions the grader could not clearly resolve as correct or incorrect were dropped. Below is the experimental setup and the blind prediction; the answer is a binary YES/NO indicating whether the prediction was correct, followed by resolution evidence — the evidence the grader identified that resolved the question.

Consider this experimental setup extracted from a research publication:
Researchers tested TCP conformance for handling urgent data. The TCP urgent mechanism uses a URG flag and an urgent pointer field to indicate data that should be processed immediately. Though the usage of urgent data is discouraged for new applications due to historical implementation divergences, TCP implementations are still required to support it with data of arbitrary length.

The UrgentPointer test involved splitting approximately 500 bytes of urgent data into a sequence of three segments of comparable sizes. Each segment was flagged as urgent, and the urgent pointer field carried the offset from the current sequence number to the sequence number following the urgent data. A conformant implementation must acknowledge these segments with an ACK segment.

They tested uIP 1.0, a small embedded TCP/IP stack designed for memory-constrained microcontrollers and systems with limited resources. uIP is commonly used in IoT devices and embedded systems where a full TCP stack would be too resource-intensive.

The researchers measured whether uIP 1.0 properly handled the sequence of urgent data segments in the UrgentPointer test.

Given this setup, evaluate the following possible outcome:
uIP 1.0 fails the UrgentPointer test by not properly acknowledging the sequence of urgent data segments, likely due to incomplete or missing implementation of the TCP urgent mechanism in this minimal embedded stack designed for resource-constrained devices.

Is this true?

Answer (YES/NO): NO